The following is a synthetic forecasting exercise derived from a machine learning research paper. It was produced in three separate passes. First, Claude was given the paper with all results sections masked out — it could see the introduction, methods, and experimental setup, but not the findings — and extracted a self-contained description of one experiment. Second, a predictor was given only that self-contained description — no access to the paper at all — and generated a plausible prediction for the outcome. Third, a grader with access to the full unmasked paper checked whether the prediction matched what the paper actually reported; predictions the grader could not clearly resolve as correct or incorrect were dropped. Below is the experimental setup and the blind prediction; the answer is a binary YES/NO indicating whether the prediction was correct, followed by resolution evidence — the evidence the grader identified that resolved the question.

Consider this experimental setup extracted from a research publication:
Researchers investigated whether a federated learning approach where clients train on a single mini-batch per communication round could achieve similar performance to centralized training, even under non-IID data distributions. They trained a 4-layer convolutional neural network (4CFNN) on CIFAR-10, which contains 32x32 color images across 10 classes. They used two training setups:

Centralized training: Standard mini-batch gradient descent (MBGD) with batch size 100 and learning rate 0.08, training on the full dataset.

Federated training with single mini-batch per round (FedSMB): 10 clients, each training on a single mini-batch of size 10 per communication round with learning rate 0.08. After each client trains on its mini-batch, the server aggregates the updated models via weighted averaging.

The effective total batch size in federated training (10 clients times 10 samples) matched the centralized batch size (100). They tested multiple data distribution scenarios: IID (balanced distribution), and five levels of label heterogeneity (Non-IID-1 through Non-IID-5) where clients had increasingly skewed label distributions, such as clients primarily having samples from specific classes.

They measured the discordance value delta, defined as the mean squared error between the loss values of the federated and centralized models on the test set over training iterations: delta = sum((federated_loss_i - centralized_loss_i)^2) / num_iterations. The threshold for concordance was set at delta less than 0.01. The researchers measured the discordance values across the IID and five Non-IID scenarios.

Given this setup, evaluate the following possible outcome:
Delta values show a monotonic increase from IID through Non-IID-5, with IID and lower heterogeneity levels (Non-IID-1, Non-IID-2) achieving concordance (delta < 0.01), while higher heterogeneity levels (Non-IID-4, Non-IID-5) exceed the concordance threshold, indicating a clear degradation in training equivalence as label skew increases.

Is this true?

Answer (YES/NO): NO